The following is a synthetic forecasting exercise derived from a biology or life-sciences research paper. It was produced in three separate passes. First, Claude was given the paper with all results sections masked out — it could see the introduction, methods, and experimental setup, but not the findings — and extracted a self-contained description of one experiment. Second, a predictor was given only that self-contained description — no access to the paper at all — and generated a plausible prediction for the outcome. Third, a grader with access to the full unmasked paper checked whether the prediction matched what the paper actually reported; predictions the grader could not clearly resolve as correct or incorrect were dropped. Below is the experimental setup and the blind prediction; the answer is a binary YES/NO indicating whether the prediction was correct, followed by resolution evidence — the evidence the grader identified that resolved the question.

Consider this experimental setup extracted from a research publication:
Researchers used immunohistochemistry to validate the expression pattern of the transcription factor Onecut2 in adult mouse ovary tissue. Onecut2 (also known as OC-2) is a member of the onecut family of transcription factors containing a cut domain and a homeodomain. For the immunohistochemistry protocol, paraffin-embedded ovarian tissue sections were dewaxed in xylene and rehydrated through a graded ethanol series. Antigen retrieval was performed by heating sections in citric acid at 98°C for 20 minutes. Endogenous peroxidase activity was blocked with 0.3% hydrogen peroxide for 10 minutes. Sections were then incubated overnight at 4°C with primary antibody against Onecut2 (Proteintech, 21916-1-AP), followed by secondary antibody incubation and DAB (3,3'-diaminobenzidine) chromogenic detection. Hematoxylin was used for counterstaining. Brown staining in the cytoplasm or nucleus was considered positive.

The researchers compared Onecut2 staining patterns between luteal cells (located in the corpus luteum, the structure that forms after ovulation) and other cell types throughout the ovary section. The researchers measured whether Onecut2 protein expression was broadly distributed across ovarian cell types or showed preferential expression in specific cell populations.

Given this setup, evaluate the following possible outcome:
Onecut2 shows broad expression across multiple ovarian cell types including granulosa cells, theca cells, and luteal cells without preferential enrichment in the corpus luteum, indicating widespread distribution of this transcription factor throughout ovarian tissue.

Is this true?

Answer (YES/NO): NO